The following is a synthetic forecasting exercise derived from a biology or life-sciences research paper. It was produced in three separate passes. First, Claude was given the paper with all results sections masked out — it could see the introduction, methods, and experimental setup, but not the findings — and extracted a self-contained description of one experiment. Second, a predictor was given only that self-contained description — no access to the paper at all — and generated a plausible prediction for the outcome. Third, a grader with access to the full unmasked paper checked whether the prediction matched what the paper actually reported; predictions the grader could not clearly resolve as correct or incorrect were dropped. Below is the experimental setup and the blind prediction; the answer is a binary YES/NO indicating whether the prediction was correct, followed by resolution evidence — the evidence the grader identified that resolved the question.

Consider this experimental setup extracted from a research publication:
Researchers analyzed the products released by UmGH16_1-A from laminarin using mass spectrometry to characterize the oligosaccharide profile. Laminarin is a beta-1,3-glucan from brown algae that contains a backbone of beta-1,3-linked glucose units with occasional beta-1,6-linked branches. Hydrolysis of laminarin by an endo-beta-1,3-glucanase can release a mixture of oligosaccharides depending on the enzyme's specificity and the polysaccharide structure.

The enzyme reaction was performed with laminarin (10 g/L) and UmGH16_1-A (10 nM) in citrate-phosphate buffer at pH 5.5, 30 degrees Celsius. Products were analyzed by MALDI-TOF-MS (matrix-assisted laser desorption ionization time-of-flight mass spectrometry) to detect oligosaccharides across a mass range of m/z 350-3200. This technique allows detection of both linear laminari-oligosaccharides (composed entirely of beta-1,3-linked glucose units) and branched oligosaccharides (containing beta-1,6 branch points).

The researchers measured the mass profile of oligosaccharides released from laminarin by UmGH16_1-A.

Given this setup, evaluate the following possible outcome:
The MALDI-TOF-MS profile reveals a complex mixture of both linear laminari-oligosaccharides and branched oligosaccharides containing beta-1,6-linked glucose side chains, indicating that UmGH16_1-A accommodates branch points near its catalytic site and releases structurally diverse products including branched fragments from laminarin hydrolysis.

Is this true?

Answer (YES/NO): NO